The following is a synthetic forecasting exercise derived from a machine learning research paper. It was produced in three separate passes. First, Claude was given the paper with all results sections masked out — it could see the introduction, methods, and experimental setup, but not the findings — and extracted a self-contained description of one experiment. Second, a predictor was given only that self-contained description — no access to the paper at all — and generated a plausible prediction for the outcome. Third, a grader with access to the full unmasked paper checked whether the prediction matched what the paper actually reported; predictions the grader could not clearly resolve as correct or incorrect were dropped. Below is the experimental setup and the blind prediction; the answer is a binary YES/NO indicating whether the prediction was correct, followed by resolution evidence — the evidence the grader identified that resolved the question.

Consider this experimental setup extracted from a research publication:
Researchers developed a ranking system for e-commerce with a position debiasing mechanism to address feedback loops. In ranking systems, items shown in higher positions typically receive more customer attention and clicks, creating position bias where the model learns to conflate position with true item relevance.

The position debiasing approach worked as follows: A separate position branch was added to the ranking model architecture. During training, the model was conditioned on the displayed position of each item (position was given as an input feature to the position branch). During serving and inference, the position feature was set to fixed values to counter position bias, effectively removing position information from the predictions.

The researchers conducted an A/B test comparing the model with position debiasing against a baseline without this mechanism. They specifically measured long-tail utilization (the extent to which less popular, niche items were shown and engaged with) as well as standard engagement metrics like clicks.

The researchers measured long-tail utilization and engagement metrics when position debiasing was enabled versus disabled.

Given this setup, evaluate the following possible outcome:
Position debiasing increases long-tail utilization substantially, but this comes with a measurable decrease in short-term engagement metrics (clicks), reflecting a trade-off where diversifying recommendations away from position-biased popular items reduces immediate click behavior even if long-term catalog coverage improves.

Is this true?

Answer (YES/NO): NO